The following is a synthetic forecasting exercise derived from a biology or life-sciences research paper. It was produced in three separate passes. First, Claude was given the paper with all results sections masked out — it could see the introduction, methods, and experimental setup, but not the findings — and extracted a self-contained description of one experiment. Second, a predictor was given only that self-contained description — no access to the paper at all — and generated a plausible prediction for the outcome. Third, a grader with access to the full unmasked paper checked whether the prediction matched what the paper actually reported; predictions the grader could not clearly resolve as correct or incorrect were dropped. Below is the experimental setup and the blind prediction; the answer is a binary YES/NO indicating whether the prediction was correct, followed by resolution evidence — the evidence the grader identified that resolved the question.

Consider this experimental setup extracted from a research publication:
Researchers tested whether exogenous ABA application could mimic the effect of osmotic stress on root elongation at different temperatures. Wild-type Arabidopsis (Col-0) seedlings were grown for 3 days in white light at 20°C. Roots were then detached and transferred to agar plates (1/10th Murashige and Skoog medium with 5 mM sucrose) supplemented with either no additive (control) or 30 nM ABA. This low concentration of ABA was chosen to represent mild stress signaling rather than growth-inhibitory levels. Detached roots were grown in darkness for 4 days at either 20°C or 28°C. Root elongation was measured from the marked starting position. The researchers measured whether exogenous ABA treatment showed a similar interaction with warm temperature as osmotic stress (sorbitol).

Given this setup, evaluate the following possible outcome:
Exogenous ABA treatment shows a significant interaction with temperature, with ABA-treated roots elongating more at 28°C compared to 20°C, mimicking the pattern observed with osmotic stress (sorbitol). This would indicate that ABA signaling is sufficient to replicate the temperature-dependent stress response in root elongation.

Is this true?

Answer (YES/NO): YES